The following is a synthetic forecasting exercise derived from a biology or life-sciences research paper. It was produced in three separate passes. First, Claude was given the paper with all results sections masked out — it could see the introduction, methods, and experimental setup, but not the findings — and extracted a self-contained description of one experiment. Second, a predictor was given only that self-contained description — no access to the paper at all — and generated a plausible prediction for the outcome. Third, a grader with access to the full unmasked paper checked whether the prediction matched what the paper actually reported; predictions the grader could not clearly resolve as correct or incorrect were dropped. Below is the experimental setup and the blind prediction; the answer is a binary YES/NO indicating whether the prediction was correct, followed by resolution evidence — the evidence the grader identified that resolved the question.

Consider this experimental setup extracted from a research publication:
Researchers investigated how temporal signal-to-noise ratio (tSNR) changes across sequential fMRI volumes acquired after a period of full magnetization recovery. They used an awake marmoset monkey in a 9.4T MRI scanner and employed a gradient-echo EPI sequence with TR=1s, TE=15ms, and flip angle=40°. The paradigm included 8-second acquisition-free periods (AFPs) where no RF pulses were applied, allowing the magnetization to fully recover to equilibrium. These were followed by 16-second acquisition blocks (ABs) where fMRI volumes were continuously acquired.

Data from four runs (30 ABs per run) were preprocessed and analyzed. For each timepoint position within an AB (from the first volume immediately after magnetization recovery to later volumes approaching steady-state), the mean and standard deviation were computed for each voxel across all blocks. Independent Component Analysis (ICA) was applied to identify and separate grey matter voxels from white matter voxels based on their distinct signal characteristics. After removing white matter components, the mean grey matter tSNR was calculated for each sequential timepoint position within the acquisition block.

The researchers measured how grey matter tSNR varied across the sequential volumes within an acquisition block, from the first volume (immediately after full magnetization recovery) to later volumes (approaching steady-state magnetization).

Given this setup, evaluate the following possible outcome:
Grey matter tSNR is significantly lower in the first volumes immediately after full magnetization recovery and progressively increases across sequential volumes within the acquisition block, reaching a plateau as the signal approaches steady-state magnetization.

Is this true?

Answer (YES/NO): NO